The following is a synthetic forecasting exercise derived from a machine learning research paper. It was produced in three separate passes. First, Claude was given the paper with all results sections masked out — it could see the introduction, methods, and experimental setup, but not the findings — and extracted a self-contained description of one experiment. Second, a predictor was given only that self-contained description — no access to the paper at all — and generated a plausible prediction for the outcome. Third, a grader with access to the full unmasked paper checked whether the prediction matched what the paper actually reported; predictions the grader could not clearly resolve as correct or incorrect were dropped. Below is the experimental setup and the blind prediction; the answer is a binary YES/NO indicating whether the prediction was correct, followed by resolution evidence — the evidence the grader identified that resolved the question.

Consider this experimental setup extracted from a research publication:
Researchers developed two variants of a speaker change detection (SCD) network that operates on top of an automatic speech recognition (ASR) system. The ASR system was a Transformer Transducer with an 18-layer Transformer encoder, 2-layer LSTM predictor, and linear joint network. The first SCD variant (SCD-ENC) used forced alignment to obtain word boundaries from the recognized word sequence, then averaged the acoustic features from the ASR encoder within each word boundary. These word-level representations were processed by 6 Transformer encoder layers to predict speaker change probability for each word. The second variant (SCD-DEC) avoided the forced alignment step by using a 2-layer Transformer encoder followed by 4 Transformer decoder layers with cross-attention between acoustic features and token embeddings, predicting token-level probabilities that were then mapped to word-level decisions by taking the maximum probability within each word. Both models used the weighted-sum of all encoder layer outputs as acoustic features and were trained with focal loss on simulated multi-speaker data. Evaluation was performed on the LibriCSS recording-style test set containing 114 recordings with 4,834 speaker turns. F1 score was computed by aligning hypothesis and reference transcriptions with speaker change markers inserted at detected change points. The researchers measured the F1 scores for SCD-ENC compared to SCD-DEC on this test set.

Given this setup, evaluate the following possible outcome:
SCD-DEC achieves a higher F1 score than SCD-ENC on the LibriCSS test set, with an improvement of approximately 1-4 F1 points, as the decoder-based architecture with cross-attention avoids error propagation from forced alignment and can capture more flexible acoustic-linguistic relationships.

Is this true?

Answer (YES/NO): NO